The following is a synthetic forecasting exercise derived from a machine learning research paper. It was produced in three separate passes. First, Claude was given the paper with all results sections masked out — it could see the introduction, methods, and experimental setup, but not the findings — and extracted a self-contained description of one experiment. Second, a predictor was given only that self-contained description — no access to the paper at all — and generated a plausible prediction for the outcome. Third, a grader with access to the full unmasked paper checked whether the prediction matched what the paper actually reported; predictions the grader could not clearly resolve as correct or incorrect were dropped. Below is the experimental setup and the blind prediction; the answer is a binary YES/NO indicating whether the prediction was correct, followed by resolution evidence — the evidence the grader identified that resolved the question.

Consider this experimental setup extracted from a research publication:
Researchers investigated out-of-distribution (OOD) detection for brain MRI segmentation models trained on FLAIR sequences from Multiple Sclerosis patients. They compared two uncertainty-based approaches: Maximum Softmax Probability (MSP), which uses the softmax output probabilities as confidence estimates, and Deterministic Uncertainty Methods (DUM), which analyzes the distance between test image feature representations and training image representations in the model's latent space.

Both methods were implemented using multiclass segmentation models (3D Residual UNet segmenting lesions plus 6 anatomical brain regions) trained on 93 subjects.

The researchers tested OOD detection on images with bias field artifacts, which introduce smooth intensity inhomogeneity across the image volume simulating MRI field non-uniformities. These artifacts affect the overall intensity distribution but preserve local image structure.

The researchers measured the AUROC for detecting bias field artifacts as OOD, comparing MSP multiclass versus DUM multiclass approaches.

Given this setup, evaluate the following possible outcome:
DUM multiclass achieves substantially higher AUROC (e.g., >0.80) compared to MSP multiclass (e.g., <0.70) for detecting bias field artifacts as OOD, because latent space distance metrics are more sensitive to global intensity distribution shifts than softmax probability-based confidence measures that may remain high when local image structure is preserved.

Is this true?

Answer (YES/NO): NO